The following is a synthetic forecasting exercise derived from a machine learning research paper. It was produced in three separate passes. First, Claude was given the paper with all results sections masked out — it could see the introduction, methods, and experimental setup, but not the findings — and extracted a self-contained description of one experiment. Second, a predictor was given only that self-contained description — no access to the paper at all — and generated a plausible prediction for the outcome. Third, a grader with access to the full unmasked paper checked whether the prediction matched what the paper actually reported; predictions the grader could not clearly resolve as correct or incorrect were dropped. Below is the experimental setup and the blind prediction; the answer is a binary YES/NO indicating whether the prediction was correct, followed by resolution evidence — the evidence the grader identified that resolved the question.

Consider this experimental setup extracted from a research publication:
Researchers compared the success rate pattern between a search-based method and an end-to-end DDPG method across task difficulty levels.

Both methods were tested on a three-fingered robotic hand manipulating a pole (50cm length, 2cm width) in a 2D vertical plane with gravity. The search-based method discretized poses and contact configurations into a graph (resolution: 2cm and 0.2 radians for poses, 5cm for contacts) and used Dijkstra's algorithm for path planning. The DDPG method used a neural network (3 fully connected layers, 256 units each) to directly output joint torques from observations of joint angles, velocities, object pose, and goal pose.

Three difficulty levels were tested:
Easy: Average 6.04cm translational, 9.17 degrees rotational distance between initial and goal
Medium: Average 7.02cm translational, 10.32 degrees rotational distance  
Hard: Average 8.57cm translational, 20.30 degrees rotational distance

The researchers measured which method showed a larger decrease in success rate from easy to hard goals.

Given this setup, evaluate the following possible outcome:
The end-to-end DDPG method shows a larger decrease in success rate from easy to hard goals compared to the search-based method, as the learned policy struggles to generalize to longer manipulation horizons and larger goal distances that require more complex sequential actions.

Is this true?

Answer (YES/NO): YES